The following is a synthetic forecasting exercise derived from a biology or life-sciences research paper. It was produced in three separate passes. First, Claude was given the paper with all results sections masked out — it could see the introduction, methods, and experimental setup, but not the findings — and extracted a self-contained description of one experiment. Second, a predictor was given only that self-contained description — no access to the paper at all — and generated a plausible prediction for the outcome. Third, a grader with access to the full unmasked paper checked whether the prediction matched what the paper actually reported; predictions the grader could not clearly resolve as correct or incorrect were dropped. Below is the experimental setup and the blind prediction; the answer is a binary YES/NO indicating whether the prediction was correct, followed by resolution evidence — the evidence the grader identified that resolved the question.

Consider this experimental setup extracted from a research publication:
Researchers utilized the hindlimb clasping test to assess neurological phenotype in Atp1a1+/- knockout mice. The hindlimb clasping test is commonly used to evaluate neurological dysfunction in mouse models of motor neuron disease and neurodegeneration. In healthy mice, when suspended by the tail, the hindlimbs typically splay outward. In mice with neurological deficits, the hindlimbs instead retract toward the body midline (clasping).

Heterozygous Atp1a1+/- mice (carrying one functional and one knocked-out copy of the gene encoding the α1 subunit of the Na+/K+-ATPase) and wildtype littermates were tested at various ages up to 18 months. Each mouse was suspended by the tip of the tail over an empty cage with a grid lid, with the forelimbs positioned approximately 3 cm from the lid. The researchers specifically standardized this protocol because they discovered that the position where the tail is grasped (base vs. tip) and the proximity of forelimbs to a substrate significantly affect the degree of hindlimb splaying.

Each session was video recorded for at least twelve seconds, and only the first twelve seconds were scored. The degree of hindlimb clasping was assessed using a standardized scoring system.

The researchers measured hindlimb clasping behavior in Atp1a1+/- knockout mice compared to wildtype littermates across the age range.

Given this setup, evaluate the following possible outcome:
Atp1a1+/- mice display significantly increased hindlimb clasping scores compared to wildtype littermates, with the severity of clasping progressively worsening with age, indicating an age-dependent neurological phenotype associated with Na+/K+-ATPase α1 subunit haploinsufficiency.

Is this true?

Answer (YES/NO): NO